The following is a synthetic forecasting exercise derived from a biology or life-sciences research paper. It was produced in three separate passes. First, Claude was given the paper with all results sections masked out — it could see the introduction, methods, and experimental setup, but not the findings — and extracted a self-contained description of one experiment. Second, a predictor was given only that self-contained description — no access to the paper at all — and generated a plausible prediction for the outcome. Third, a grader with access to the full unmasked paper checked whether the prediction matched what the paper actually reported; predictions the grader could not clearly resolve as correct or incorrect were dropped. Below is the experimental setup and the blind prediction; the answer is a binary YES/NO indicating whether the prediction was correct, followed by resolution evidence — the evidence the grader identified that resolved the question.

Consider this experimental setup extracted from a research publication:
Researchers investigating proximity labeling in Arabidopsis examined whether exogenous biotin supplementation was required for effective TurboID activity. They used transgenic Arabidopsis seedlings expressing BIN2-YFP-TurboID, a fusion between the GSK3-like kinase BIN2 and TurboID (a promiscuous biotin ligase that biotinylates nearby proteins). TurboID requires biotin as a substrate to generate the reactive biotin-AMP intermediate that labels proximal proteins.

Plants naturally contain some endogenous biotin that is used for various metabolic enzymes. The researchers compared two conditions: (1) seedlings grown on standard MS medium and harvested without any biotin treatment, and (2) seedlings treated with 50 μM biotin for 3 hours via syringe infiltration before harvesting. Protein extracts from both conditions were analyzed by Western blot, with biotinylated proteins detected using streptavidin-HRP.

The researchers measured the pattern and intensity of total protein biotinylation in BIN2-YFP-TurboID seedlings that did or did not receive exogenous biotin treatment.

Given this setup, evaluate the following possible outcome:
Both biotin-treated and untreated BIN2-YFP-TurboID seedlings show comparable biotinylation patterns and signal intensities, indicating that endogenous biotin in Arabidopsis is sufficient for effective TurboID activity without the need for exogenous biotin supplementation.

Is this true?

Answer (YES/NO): NO